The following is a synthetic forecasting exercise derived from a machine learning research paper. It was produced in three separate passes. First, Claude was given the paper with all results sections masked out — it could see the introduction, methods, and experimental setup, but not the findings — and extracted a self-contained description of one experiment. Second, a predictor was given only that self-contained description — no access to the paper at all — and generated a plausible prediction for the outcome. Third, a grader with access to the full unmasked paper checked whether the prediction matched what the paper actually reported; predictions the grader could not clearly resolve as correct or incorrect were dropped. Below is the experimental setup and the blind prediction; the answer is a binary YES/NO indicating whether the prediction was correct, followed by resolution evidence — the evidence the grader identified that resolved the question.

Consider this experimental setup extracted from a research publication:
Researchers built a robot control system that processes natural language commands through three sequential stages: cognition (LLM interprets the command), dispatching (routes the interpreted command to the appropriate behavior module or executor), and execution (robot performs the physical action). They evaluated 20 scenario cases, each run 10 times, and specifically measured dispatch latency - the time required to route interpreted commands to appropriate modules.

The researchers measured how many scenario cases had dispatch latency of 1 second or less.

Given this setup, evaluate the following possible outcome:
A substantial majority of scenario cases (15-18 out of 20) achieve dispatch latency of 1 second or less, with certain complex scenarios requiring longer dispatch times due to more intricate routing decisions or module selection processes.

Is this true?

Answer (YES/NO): NO